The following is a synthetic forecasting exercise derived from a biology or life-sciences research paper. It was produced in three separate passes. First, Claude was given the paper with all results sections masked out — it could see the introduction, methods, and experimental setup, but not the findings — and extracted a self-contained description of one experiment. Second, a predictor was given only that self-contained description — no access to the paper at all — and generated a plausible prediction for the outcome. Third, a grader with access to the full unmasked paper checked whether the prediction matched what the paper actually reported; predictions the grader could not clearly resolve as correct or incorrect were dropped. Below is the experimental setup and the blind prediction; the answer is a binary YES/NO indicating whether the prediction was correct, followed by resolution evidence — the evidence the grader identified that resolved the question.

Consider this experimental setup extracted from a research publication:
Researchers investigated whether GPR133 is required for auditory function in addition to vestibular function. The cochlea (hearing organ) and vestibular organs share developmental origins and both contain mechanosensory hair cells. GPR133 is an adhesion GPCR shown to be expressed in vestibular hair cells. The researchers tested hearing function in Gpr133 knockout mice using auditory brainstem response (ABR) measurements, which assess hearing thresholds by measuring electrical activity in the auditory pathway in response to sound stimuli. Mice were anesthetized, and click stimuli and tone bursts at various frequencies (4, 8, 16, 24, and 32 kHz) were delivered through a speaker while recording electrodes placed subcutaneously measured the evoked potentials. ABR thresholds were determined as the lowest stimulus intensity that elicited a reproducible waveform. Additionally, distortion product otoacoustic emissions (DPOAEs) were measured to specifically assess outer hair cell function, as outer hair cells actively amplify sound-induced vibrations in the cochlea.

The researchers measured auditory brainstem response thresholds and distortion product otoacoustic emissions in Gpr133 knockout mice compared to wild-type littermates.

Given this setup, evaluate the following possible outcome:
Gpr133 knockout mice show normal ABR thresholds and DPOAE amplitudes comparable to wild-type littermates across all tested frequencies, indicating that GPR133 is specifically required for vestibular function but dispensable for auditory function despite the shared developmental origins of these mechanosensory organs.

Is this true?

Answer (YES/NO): YES